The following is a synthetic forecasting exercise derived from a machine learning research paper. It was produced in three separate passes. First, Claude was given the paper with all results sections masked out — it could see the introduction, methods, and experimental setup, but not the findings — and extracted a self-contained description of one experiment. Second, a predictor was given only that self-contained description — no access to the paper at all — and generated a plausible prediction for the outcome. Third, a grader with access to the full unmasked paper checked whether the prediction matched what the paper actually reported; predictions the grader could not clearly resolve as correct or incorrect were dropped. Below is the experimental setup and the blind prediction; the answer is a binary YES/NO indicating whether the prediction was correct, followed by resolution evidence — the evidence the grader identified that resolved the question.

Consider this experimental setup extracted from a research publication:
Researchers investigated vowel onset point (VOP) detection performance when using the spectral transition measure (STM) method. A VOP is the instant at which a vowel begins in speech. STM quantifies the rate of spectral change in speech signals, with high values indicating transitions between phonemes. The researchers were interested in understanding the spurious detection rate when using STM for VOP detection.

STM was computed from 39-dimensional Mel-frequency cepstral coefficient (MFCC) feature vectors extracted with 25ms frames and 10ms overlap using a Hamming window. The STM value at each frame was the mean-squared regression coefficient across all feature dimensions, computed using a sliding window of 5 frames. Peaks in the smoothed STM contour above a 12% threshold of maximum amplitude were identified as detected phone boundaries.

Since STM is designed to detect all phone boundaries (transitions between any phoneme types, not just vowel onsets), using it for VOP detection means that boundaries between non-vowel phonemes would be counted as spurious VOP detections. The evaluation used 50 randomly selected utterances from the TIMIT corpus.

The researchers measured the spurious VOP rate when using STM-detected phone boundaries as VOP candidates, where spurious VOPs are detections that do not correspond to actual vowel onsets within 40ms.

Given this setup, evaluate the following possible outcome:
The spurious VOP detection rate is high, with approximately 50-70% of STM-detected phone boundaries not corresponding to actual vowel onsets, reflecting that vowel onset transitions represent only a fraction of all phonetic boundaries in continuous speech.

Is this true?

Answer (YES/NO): YES